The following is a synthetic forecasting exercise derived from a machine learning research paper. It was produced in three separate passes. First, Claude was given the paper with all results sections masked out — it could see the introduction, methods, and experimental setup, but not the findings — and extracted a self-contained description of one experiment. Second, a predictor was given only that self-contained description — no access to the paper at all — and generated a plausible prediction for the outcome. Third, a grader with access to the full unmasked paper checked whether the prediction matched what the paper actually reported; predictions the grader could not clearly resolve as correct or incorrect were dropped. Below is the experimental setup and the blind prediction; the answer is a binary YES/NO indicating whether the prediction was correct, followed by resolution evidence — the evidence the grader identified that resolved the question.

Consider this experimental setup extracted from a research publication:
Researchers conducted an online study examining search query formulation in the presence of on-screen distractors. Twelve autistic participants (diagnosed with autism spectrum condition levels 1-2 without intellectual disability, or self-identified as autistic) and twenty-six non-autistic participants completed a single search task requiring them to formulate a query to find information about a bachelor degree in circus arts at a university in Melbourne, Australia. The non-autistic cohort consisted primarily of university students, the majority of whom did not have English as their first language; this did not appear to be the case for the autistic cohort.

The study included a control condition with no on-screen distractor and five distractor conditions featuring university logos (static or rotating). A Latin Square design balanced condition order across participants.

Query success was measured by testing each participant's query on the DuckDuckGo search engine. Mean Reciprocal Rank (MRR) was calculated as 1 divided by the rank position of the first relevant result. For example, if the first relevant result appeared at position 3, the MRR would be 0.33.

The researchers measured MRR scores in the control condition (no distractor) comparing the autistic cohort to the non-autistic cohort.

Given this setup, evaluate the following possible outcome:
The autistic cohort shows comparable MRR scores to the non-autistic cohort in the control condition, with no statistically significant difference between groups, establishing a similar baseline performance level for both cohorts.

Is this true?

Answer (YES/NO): NO